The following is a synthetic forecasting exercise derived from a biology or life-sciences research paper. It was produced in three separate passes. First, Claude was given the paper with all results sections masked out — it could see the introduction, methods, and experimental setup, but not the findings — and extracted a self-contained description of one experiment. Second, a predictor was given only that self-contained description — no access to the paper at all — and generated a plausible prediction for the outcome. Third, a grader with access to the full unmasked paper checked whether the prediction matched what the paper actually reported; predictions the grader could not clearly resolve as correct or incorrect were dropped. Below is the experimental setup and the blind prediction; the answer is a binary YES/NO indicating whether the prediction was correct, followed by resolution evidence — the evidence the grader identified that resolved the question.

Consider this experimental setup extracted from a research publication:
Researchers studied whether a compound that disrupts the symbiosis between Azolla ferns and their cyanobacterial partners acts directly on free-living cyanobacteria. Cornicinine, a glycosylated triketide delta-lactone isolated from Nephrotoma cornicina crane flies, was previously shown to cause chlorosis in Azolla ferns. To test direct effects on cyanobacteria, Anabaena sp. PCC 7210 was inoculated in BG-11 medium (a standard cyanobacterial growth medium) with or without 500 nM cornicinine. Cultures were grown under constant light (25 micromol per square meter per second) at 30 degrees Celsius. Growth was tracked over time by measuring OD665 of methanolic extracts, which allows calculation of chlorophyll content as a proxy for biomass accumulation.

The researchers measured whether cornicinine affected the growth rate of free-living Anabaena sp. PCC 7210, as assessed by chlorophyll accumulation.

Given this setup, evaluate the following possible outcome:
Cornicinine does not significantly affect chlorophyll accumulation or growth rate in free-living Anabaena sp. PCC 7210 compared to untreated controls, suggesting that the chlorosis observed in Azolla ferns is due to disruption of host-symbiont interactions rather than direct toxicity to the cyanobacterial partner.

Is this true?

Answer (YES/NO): YES